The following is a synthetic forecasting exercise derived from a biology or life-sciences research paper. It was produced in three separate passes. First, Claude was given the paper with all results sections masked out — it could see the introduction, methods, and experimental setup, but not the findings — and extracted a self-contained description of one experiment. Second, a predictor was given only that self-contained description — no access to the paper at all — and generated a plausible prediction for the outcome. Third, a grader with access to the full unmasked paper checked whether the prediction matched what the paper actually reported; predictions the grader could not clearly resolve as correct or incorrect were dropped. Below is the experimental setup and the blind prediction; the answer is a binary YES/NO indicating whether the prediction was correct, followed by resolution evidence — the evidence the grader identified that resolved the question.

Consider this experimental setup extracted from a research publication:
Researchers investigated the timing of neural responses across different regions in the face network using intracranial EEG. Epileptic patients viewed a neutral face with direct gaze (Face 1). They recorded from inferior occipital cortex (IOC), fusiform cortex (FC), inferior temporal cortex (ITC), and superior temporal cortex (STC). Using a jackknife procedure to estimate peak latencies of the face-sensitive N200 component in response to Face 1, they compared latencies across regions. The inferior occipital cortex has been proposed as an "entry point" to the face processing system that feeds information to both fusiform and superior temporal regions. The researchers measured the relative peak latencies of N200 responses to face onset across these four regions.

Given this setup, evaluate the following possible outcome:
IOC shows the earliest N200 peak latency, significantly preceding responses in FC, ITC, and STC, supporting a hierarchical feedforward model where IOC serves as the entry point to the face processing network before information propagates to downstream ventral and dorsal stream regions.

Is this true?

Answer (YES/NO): YES